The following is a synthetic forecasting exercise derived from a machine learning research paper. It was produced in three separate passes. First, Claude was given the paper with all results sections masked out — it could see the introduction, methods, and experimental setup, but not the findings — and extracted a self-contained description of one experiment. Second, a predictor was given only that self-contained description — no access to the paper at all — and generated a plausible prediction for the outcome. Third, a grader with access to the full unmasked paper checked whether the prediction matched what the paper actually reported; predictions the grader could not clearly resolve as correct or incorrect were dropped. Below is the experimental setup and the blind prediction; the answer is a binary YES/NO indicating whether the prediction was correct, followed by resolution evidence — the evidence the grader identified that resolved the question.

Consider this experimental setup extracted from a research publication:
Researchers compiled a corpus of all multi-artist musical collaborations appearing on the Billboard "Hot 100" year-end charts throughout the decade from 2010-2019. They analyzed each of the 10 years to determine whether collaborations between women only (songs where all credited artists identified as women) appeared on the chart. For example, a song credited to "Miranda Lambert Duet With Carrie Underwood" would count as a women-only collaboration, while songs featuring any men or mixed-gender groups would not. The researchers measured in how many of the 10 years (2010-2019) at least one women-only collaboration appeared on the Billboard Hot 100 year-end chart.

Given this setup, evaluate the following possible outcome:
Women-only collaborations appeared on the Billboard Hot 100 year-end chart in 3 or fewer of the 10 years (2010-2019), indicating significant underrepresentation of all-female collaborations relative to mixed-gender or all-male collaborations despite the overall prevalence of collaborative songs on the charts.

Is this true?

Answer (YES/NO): NO